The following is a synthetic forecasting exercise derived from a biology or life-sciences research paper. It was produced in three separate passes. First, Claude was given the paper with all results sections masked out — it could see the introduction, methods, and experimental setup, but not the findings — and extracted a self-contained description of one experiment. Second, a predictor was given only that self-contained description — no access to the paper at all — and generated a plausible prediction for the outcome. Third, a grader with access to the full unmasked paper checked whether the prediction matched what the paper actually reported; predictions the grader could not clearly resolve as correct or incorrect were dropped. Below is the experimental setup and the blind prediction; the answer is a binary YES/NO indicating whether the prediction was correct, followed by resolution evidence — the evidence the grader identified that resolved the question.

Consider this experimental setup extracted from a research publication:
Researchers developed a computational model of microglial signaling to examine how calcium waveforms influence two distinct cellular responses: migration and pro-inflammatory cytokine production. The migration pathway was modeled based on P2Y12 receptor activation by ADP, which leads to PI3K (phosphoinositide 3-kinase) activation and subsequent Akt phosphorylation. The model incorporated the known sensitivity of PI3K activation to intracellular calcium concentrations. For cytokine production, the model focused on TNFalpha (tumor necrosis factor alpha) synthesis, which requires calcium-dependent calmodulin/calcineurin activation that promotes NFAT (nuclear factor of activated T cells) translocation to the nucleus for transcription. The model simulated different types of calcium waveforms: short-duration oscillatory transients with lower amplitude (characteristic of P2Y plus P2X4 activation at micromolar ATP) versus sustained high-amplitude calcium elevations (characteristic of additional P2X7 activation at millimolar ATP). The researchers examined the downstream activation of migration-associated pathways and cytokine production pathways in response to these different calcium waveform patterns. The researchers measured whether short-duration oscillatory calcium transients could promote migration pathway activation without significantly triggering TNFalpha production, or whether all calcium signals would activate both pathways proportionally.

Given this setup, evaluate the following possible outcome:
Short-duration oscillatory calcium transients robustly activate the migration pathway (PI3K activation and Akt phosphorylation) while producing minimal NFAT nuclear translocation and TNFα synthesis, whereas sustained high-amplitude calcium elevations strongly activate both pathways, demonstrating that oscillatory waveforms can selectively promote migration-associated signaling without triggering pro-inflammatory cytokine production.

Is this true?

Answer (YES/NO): YES